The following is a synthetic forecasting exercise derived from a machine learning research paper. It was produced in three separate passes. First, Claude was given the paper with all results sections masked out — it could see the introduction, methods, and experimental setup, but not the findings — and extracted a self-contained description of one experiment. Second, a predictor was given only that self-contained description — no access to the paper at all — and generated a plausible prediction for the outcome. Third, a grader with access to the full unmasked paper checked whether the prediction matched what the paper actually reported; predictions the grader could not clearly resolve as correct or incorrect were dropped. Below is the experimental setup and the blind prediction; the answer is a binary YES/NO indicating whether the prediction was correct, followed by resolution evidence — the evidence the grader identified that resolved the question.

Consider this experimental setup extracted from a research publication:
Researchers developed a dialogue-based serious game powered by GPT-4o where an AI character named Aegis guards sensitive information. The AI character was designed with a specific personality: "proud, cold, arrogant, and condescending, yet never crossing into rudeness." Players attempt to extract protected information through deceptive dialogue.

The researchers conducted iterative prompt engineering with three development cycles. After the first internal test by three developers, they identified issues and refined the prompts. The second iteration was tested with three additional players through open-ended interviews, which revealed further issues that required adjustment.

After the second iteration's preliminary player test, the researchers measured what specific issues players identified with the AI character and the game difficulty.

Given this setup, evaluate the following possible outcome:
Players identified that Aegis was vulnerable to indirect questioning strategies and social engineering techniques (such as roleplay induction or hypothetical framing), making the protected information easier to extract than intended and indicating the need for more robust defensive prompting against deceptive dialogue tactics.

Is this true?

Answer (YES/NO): NO